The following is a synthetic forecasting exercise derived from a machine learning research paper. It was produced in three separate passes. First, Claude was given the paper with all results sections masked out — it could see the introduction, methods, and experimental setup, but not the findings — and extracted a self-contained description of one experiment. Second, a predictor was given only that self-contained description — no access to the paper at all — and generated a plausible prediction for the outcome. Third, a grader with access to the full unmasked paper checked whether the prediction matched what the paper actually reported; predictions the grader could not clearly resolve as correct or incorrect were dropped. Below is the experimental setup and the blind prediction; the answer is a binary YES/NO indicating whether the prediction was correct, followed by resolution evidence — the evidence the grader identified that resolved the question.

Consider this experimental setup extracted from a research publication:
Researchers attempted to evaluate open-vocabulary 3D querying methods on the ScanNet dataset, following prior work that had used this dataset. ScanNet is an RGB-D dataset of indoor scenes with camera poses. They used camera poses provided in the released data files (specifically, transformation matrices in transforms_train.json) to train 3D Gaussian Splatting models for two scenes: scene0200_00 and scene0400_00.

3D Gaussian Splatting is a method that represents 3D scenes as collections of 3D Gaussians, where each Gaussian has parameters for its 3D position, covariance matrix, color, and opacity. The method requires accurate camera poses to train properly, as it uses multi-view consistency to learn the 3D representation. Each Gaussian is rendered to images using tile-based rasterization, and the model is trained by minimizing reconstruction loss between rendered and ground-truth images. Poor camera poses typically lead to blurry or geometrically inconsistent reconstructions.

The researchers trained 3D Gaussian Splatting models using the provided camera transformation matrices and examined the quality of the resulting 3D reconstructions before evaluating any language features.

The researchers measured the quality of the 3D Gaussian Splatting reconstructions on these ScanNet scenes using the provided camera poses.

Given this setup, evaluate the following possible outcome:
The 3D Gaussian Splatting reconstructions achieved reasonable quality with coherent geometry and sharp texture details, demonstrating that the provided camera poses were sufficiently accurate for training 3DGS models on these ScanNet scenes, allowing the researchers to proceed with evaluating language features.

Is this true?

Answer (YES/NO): NO